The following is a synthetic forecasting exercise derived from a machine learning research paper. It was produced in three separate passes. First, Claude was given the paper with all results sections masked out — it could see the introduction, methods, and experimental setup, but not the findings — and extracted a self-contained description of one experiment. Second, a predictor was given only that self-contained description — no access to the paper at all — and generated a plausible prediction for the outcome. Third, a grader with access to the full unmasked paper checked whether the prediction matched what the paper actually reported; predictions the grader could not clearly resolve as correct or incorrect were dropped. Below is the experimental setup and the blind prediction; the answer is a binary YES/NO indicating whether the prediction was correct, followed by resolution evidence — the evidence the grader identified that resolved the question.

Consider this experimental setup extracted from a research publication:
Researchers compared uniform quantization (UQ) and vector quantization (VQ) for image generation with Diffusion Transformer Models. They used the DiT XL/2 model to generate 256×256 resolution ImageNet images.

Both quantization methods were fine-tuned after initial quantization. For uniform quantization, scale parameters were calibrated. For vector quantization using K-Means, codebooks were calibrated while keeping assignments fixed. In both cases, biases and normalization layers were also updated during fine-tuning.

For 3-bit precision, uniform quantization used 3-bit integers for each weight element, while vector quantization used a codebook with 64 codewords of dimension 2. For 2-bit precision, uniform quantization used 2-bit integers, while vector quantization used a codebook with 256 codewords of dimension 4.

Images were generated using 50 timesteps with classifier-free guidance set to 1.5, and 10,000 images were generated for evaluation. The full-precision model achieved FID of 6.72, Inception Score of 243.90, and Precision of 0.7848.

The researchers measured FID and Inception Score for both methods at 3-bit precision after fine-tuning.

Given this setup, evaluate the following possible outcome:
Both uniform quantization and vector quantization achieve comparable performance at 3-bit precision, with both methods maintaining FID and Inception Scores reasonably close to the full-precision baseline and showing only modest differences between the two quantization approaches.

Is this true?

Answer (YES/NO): NO